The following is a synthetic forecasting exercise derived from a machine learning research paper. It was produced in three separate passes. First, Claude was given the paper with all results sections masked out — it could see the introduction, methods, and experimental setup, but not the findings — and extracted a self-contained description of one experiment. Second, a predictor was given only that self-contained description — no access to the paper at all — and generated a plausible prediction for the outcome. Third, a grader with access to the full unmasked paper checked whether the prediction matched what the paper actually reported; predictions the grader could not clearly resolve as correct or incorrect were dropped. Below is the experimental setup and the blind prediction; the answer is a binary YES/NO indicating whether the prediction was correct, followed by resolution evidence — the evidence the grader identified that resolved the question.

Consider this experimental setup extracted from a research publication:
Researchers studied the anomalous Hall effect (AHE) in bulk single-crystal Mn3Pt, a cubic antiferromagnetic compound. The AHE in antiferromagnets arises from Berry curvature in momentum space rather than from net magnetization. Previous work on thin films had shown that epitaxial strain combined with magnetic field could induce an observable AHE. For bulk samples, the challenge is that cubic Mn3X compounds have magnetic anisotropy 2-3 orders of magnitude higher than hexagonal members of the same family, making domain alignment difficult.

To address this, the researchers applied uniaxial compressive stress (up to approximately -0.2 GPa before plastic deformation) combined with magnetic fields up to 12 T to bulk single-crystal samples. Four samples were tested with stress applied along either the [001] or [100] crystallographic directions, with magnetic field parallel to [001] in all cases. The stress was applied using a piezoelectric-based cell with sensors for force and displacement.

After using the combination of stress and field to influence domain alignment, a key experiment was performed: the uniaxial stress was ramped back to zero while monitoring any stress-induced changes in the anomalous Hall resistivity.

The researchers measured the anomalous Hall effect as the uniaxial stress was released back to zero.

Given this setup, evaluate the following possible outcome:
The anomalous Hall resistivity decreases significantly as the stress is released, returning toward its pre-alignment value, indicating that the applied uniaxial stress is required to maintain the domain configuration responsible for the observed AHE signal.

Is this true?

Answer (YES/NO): NO